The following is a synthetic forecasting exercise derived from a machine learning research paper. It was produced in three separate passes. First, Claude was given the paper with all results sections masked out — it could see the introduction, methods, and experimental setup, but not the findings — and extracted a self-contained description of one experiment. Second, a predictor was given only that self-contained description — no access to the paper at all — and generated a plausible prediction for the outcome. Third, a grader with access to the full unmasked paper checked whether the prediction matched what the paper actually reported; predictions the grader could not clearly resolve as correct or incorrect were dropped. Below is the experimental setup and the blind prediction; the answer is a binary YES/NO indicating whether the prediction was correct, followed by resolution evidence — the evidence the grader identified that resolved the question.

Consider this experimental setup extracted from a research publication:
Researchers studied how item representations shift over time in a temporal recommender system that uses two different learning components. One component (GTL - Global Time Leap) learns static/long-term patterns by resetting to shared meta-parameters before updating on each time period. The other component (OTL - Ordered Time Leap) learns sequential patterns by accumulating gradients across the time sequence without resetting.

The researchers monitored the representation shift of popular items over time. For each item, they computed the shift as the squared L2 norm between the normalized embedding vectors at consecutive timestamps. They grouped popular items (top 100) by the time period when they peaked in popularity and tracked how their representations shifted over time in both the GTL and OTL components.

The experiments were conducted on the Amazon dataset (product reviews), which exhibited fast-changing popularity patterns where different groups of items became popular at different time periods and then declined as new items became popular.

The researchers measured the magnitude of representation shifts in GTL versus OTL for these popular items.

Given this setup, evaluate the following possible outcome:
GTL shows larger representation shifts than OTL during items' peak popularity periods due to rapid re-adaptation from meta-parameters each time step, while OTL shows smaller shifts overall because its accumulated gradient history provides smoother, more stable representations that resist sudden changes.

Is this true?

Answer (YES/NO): NO